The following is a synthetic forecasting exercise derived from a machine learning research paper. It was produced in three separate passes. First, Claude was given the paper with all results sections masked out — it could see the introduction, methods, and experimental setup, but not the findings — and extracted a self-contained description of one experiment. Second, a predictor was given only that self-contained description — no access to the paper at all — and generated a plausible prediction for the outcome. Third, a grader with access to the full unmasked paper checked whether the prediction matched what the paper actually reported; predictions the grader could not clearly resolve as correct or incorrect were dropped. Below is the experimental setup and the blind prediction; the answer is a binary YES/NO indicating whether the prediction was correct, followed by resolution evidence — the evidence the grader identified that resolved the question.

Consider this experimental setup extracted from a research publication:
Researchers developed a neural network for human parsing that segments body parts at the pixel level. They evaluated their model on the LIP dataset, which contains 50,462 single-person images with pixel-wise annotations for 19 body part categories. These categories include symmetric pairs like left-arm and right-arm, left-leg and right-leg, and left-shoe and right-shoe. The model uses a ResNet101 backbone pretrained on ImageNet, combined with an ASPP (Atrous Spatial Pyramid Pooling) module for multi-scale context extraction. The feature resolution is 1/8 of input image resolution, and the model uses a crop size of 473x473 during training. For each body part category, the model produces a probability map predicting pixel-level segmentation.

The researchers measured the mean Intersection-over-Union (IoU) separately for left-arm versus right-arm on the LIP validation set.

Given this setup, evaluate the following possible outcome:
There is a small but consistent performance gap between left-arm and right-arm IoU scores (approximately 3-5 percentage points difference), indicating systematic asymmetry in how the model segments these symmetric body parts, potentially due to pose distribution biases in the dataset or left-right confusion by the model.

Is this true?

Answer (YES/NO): NO